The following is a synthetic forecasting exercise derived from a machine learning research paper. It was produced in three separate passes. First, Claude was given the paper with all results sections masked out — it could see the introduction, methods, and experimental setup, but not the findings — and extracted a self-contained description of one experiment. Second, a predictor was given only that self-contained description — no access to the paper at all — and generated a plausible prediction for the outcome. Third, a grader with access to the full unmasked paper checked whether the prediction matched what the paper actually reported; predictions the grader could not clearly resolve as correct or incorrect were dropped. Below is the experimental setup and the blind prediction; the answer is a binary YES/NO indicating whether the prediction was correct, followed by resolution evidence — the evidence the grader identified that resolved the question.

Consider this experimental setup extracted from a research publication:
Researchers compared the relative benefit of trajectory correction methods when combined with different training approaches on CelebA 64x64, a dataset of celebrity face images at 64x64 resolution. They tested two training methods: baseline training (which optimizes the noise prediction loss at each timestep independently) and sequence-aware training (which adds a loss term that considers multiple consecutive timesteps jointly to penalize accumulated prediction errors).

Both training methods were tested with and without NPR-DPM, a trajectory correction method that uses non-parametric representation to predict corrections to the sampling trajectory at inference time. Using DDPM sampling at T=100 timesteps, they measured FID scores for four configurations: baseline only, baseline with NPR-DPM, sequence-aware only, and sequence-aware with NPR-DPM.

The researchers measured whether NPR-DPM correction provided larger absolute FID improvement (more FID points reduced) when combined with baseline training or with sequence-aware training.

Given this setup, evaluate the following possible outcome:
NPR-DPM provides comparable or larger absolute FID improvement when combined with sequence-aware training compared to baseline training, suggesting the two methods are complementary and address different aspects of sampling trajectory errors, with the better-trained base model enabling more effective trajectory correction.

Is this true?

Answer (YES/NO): NO